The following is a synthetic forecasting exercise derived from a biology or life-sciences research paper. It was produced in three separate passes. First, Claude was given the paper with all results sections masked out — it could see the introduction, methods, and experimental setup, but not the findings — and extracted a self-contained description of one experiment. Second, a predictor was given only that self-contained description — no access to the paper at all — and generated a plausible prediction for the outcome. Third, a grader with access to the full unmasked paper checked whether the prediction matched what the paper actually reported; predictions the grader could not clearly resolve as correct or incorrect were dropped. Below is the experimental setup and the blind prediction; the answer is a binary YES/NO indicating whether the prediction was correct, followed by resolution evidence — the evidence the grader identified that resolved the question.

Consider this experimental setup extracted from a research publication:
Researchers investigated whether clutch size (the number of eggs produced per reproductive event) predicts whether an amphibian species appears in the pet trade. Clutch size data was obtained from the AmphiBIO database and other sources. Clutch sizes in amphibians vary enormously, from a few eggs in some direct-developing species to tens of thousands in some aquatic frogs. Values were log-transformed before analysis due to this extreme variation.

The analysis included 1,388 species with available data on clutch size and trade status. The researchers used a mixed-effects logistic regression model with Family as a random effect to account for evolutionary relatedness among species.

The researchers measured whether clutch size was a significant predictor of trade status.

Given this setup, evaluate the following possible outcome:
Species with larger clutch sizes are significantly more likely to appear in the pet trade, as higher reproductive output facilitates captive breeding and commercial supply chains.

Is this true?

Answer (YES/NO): NO